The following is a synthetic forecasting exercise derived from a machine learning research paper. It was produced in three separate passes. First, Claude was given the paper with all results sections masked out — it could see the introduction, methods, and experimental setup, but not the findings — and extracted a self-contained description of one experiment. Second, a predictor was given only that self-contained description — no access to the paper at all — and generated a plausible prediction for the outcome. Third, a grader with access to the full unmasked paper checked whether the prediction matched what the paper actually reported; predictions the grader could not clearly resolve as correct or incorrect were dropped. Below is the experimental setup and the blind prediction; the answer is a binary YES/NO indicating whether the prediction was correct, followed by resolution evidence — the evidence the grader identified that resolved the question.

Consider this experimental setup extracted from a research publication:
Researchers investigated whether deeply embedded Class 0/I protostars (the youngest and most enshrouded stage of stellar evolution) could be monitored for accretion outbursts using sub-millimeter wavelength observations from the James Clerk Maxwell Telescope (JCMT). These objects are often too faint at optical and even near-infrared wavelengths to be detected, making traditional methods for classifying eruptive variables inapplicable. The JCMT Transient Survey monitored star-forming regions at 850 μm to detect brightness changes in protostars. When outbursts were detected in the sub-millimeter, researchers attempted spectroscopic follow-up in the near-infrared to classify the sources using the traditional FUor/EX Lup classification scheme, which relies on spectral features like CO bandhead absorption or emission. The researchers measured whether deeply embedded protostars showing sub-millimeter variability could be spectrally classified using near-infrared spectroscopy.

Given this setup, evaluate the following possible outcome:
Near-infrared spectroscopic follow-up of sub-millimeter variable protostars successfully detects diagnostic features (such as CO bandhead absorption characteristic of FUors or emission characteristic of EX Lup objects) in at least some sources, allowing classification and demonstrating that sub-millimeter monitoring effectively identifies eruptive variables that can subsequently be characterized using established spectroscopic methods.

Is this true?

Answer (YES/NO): YES